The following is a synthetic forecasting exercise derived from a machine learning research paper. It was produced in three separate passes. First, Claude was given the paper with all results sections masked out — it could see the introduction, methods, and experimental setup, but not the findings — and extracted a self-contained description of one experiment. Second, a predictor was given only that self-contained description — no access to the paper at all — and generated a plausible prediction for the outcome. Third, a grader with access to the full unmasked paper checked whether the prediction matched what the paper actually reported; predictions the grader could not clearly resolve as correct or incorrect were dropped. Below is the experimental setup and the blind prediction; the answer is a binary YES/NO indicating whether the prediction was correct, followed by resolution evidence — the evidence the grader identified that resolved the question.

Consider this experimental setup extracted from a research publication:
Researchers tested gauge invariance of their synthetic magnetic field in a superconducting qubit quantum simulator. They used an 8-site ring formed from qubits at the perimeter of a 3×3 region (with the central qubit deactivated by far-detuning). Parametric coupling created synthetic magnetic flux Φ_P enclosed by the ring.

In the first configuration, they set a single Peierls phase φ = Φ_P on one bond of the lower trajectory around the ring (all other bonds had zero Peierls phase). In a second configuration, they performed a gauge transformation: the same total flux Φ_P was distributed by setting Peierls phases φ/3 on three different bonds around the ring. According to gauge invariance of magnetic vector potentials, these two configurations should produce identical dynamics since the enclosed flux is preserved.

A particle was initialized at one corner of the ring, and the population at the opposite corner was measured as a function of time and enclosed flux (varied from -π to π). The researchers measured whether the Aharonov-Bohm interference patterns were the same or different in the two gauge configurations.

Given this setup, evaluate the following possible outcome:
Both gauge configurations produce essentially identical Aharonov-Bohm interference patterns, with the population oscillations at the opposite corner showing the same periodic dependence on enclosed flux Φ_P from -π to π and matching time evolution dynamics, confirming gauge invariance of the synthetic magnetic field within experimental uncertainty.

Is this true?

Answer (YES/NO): YES